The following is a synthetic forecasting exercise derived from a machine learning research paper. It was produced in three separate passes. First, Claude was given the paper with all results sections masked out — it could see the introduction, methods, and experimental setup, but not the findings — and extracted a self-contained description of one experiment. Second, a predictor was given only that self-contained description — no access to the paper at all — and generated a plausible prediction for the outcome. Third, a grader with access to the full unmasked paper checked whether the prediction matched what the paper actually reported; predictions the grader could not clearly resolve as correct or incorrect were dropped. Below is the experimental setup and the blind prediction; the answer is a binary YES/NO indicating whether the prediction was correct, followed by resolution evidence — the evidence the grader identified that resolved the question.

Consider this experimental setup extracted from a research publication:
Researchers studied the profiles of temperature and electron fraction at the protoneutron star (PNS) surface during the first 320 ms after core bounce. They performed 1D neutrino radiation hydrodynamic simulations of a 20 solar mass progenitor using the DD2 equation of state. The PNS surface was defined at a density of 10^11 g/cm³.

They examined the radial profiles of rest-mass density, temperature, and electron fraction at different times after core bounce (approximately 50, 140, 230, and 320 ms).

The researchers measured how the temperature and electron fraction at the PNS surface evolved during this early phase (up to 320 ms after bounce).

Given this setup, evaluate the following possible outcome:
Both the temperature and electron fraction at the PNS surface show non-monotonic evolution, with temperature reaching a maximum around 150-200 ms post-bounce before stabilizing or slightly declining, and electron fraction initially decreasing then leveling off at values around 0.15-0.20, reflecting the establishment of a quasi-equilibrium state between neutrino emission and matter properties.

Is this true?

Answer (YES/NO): NO